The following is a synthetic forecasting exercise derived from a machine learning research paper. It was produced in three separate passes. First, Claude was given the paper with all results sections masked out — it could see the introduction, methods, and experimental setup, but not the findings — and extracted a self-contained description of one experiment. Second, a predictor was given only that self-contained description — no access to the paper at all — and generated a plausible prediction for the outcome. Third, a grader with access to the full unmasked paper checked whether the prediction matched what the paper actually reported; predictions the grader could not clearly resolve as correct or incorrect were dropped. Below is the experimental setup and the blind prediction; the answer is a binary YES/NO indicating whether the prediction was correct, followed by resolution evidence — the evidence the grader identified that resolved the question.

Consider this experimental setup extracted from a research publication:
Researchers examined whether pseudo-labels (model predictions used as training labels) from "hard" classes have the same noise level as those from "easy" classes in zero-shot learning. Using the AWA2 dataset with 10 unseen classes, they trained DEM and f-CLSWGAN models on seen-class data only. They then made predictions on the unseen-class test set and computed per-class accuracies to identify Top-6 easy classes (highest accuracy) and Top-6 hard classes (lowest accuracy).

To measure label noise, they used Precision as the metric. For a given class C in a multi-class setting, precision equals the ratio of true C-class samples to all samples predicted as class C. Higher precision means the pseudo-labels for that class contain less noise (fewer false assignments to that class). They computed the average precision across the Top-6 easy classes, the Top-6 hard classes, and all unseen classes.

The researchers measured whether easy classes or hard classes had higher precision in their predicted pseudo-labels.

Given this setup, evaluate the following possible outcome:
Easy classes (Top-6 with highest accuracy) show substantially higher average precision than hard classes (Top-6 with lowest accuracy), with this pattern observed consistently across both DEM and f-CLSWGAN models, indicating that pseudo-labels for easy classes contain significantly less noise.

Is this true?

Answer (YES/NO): NO